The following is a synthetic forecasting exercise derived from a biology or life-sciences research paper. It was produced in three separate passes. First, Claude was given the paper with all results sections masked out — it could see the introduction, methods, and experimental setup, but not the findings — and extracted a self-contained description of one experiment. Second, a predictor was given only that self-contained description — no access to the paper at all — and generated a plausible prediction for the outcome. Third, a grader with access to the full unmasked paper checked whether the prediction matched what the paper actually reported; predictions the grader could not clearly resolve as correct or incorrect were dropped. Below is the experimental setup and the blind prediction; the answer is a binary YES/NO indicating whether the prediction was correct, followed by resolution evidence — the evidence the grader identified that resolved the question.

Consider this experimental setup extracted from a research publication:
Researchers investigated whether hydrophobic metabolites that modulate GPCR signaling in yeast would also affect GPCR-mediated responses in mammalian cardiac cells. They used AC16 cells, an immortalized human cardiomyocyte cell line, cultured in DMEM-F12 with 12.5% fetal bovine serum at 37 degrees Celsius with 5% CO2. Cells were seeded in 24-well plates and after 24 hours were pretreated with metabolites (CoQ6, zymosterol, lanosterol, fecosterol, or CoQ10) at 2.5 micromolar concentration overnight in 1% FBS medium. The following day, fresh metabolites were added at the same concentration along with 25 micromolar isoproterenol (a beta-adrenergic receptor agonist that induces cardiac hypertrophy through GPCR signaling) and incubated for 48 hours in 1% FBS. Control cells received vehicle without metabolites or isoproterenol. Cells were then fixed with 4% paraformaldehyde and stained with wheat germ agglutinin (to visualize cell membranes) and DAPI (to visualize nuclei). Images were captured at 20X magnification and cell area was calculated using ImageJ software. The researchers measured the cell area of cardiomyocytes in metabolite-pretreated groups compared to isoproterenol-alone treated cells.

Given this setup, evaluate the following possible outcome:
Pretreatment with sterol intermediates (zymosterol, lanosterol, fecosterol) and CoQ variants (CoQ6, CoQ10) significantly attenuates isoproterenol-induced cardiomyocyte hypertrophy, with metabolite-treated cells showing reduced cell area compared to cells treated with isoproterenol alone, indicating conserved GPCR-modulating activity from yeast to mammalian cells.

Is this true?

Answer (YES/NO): YES